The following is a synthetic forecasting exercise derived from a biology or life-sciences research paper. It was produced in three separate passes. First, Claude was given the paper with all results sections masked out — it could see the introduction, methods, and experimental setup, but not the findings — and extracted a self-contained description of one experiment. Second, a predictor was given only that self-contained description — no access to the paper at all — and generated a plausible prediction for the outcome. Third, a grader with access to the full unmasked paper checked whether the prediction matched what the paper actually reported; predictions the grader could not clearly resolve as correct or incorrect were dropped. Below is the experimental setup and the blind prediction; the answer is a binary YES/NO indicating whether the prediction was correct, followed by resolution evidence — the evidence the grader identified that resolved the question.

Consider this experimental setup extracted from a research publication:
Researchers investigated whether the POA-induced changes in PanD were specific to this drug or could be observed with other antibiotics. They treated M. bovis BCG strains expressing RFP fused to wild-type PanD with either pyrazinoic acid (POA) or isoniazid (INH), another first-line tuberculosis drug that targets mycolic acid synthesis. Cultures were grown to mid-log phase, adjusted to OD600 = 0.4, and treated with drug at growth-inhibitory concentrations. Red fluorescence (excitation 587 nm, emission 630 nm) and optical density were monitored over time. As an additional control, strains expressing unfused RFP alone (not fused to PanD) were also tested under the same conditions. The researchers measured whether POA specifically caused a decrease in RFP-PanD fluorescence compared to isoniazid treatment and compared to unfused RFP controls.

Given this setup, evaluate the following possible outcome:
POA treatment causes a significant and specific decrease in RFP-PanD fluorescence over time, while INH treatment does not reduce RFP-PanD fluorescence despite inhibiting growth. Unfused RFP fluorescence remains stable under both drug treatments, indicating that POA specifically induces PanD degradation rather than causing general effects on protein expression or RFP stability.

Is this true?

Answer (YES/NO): YES